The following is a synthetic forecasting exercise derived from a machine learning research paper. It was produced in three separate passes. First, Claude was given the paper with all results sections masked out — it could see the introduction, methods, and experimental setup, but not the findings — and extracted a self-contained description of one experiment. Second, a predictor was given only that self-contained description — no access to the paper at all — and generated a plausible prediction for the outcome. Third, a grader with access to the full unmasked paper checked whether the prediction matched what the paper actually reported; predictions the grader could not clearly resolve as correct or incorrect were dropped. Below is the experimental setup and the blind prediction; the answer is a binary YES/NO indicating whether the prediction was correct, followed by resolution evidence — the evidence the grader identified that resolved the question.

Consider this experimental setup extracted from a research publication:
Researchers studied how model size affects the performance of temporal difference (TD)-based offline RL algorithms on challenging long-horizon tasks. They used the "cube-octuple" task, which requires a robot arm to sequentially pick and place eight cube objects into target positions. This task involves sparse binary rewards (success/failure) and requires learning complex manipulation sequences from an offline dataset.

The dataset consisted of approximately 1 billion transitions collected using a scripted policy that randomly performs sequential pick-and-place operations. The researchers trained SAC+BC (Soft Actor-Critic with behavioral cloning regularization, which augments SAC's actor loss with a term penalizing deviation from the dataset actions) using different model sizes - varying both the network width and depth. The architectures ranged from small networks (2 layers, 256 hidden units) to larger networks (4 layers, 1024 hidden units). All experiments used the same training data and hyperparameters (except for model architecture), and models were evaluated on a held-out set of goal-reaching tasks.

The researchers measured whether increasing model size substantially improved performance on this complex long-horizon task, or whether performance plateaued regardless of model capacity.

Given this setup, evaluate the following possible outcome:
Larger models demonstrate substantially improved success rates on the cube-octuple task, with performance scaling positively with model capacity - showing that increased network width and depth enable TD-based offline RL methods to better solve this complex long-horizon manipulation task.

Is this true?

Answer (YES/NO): NO